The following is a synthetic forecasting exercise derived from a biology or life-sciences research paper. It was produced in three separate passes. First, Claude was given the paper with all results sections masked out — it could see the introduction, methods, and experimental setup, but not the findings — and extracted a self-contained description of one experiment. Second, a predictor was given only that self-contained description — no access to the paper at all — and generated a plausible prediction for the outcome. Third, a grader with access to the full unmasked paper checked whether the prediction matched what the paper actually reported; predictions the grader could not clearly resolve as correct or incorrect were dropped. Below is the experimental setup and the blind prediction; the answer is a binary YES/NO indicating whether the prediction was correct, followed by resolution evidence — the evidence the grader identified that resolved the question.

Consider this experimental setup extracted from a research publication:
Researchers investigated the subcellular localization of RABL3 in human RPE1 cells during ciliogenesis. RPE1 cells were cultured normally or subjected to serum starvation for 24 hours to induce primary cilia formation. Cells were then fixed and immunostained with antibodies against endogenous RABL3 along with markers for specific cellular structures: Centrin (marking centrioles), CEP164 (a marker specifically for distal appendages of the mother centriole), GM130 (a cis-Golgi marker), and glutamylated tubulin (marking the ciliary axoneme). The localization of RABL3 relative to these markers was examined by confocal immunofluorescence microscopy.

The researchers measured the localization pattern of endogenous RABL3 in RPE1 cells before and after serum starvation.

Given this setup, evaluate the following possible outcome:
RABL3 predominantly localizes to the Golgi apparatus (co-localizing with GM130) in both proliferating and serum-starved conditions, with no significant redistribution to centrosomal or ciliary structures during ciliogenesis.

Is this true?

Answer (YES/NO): NO